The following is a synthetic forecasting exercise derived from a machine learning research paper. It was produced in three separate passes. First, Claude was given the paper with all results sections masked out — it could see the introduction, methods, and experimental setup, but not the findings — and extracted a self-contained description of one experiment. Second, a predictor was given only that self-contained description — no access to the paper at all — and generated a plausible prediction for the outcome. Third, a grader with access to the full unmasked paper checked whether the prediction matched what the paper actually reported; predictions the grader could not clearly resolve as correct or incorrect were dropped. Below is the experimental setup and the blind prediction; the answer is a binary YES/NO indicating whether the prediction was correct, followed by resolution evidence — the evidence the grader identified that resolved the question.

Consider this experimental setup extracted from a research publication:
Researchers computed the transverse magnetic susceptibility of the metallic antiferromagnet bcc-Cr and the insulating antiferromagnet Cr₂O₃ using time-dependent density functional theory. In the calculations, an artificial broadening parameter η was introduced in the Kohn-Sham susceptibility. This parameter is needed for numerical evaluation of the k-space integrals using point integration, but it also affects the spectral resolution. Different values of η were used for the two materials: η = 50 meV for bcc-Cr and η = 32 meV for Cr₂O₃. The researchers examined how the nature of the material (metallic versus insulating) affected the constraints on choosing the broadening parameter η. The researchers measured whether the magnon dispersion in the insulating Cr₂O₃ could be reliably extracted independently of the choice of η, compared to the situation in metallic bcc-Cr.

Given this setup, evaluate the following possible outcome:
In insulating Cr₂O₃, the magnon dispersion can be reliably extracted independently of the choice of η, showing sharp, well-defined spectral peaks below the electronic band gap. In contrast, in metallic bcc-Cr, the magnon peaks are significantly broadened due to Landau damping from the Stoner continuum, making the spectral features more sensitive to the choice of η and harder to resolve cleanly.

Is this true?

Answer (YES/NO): YES